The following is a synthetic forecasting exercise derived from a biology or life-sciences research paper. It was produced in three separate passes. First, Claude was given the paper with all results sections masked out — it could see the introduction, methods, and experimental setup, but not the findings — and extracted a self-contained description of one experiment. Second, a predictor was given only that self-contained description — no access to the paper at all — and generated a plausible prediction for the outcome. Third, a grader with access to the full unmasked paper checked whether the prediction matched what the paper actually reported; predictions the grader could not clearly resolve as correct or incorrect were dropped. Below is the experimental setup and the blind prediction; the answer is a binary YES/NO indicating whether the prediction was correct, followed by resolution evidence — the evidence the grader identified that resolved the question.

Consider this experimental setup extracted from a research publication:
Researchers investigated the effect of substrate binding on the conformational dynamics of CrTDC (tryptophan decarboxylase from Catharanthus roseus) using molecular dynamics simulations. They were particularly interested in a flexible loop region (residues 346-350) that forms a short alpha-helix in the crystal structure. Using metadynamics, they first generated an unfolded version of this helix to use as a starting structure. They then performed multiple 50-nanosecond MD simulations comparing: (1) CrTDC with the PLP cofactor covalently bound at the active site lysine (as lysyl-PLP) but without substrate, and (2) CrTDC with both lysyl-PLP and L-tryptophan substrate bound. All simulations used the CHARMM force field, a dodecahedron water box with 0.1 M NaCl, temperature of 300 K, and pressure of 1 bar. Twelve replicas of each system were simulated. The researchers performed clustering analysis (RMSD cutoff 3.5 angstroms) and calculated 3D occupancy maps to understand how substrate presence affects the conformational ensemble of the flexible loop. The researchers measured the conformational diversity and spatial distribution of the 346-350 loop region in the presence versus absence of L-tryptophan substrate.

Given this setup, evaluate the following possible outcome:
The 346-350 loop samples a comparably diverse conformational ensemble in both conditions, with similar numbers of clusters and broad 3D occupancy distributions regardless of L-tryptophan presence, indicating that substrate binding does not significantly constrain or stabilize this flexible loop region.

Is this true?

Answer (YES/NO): YES